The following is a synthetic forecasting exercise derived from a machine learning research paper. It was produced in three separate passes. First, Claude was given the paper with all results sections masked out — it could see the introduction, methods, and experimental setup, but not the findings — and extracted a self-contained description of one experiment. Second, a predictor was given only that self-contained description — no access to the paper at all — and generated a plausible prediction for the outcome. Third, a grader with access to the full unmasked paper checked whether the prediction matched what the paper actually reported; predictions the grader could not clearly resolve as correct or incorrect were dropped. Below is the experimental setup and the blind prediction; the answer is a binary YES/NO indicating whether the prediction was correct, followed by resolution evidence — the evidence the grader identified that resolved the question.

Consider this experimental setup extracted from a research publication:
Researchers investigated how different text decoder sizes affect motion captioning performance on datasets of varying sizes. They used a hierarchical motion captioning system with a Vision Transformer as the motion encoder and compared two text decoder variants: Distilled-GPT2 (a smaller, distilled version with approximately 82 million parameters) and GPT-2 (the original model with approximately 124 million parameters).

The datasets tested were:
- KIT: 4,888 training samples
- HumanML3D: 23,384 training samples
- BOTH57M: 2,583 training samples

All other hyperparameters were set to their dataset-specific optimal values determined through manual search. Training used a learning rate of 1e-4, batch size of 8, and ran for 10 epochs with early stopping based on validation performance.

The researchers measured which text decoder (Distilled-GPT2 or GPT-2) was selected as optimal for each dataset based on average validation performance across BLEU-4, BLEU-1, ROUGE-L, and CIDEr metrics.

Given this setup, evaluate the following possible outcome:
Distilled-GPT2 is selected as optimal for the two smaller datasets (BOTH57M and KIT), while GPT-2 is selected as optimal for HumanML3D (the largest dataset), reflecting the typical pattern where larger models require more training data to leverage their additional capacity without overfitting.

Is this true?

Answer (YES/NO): YES